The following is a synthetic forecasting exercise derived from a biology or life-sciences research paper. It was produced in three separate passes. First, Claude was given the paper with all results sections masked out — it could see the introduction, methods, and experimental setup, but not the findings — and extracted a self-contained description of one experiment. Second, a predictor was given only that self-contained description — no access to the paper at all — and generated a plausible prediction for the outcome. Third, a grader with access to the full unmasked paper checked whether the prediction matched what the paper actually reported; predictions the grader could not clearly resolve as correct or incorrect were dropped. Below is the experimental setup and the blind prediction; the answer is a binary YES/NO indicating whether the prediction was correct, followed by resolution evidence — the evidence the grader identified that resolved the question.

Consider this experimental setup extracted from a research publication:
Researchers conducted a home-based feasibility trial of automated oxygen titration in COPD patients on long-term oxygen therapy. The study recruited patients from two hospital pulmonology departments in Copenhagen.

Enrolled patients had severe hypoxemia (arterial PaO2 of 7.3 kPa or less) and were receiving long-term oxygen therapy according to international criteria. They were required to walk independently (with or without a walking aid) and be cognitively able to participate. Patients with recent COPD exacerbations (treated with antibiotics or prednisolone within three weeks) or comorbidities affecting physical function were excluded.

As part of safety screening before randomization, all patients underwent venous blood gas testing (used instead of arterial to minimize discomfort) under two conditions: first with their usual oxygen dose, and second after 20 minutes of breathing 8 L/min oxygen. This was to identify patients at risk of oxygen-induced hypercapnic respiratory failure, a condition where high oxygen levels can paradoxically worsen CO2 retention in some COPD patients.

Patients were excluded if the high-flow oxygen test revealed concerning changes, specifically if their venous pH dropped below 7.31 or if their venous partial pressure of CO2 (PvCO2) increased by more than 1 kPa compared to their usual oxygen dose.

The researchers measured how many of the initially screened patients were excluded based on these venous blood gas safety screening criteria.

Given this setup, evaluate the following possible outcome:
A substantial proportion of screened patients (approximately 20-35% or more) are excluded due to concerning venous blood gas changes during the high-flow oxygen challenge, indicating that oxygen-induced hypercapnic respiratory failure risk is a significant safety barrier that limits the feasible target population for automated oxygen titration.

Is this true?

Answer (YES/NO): NO